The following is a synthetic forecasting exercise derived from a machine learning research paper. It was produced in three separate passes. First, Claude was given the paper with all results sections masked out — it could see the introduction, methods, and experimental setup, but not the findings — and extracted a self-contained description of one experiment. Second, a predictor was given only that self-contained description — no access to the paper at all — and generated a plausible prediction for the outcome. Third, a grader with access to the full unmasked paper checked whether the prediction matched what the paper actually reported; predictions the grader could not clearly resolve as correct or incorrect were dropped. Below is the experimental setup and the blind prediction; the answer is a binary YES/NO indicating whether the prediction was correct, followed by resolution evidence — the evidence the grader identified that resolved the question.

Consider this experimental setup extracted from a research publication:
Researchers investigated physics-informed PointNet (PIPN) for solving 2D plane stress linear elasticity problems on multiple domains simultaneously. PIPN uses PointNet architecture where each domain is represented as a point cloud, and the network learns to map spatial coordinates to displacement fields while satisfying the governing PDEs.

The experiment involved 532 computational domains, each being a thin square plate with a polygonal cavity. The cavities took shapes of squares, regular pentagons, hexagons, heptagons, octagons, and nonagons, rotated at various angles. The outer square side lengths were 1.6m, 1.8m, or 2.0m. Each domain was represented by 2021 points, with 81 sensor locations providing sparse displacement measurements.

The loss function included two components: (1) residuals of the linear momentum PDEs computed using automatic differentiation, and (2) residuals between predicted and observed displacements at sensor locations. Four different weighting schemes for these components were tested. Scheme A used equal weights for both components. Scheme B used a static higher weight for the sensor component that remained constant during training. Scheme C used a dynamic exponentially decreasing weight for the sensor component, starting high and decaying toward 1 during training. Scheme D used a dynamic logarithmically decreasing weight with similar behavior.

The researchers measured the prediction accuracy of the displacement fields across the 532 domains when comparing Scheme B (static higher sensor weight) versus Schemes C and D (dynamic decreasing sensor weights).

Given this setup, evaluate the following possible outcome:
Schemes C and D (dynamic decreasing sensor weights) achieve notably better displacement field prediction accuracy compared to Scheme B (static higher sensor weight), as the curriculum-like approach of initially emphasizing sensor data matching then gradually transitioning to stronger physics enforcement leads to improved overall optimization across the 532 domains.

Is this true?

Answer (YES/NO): NO